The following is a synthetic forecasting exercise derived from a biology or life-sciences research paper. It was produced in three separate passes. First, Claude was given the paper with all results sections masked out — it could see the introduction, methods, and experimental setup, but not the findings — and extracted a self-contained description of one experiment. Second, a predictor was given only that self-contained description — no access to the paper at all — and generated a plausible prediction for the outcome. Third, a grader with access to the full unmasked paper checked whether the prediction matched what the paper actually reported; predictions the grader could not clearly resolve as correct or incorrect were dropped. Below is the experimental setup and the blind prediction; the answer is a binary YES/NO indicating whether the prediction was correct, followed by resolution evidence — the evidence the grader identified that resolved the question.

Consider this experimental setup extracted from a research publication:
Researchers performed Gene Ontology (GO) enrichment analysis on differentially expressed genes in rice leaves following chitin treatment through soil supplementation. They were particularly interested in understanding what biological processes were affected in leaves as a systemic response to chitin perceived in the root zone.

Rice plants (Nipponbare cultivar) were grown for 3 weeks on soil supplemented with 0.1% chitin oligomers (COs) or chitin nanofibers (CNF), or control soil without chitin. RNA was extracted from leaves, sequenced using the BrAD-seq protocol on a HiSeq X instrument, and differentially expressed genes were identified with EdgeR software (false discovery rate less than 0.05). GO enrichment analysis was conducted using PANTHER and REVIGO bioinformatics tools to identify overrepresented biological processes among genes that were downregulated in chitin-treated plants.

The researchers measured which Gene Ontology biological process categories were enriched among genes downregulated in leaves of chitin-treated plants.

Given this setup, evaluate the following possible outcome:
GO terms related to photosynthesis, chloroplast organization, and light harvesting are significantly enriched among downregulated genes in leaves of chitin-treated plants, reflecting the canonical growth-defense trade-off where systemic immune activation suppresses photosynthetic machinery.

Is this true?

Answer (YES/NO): NO